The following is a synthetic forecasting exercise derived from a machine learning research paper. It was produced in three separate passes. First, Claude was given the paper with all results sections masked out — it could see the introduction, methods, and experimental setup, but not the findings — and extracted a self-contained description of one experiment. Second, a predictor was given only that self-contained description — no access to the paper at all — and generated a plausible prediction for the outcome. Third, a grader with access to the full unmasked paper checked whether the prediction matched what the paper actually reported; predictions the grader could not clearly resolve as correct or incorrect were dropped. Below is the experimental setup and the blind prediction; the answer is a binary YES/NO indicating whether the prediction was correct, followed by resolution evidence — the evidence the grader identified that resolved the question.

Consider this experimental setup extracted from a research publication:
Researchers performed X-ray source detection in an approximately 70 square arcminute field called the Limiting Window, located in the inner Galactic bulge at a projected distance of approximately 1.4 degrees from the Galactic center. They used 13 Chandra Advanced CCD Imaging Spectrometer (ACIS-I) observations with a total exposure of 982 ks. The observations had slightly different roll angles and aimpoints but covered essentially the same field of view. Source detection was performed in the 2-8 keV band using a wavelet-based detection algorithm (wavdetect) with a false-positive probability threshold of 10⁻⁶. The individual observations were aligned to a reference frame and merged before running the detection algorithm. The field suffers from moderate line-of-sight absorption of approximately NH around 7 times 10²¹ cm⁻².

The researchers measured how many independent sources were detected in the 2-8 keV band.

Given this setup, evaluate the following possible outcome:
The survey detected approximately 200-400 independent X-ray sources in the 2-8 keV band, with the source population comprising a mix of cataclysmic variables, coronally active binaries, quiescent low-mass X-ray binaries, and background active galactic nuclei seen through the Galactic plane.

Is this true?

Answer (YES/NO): NO